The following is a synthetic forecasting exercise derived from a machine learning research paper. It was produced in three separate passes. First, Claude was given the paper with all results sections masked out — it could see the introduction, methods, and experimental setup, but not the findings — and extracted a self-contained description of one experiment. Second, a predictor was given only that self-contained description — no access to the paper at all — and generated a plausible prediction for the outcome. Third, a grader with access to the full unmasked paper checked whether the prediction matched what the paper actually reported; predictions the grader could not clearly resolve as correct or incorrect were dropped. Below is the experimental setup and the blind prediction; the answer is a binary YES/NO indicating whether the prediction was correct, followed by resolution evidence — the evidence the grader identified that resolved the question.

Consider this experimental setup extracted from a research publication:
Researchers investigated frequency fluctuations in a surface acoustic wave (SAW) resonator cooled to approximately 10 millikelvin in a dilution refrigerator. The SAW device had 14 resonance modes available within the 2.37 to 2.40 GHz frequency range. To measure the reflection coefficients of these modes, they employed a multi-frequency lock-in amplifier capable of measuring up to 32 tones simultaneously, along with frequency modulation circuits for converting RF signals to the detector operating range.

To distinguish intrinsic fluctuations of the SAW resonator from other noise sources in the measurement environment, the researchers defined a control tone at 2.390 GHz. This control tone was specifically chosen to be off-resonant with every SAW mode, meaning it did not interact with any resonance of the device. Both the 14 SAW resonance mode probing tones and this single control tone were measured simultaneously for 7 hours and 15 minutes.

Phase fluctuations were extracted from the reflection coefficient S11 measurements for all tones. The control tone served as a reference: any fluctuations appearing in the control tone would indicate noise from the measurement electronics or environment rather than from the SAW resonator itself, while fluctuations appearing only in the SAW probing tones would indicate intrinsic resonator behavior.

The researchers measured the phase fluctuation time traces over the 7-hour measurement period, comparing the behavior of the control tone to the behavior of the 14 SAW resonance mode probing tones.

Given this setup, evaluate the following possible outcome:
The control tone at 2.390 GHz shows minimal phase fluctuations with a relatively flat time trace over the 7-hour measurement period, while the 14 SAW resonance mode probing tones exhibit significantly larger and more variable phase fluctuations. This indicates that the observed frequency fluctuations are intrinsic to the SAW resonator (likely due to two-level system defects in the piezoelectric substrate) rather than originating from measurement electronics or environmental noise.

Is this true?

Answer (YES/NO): YES